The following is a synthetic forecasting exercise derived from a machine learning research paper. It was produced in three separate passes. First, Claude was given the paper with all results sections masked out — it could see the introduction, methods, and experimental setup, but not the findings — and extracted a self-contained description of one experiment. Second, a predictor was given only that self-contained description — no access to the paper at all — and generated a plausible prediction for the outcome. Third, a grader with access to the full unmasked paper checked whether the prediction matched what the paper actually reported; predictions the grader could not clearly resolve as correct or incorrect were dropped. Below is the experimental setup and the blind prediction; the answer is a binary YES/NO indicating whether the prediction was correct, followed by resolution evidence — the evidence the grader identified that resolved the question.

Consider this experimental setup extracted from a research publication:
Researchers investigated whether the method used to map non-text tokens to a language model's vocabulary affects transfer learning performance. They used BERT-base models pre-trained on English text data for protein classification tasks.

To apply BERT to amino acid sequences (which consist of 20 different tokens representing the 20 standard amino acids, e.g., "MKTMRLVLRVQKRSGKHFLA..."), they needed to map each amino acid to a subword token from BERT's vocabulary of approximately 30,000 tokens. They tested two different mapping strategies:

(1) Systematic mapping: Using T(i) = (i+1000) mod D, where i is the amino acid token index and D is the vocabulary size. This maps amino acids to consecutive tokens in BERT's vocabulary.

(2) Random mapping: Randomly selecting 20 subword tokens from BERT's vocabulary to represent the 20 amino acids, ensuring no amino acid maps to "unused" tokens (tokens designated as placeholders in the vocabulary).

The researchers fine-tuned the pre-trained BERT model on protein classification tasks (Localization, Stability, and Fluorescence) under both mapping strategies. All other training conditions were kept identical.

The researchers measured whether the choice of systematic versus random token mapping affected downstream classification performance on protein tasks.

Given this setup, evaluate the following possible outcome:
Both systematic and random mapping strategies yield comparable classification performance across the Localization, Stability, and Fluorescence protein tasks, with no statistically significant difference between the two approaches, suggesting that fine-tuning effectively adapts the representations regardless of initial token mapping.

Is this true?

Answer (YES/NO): YES